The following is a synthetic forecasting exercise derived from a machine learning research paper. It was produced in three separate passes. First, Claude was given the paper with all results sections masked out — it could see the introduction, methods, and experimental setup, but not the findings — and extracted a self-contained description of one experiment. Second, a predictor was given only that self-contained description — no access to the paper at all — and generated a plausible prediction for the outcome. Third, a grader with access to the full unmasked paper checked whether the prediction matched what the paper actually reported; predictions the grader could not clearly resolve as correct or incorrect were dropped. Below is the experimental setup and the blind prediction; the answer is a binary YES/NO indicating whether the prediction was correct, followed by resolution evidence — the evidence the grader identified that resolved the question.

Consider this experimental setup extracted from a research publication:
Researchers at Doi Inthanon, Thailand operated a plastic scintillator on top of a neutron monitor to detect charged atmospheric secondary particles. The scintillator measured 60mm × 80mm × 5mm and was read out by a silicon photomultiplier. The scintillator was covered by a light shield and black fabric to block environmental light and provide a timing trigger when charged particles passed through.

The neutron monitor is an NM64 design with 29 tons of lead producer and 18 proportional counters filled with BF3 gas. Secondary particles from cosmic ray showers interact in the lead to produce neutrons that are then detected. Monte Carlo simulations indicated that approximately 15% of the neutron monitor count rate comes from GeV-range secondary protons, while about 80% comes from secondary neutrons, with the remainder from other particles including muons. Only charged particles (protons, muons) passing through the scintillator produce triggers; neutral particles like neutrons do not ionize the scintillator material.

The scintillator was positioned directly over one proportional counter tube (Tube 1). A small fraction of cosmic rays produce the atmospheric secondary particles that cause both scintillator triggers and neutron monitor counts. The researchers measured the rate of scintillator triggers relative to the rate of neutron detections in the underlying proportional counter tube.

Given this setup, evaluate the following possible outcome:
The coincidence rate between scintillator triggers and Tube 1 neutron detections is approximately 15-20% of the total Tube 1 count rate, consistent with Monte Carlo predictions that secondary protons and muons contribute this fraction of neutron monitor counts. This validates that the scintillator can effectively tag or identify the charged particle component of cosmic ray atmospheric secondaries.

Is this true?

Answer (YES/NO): NO